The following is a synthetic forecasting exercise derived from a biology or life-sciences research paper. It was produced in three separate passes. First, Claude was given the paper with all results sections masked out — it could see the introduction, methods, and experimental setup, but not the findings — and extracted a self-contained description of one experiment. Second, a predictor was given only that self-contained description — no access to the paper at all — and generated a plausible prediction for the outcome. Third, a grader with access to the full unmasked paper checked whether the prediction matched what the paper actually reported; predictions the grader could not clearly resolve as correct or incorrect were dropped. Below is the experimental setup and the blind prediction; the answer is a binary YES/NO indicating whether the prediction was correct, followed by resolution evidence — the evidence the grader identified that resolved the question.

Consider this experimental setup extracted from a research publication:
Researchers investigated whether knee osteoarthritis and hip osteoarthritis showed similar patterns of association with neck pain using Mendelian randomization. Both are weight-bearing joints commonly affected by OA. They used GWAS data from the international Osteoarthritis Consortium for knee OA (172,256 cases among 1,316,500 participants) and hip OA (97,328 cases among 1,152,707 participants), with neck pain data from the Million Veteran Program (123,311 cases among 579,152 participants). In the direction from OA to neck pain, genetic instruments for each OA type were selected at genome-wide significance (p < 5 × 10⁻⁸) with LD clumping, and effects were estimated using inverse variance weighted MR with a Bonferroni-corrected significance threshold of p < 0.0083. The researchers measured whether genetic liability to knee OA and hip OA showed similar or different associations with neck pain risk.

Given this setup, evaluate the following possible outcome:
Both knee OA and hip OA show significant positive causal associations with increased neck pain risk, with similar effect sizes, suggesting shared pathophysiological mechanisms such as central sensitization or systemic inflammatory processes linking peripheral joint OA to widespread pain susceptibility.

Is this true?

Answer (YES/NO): YES